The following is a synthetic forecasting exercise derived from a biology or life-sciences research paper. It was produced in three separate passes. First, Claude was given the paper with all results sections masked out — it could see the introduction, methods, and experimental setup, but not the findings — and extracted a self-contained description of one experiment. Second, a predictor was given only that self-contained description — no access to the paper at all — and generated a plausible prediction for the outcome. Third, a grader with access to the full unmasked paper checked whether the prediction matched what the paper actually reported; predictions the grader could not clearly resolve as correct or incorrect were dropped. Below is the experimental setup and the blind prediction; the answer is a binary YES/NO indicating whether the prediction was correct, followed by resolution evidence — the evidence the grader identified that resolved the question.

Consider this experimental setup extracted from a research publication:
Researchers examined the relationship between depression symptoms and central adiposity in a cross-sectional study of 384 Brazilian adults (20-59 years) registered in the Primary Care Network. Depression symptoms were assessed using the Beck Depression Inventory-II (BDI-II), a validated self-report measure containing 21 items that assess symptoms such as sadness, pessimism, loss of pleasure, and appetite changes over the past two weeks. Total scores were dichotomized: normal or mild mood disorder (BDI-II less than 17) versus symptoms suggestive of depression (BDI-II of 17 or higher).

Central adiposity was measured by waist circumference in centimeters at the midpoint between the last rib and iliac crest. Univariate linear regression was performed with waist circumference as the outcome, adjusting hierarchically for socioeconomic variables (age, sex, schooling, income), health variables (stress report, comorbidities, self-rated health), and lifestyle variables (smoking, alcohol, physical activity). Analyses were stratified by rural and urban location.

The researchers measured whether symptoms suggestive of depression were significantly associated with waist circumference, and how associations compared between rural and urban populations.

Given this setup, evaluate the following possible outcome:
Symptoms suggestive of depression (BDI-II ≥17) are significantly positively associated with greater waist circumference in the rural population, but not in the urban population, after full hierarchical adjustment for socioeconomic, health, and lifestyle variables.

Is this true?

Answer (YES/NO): NO